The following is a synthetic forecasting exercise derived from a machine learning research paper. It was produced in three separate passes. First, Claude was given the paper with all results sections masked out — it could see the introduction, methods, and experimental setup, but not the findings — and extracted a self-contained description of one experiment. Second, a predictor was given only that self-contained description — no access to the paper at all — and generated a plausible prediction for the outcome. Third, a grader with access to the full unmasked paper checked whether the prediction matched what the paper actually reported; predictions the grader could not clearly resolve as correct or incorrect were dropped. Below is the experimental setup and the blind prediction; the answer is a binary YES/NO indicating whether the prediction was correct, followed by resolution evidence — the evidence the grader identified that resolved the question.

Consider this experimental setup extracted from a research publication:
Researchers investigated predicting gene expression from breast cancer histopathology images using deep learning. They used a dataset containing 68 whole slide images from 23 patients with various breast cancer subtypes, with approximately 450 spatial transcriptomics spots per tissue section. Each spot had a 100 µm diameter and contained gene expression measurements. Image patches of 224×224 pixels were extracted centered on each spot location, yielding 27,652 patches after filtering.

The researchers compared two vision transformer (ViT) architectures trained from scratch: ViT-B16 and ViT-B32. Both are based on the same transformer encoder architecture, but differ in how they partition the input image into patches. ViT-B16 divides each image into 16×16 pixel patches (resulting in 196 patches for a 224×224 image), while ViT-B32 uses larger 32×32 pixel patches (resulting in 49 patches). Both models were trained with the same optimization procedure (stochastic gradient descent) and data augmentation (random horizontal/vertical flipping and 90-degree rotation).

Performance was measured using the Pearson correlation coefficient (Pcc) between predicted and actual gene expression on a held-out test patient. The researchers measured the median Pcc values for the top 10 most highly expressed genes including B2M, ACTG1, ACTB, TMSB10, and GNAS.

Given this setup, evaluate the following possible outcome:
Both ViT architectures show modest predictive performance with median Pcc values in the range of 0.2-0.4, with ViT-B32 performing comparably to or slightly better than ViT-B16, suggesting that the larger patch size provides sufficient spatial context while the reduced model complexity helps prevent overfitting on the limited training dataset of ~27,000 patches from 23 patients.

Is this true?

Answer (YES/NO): NO